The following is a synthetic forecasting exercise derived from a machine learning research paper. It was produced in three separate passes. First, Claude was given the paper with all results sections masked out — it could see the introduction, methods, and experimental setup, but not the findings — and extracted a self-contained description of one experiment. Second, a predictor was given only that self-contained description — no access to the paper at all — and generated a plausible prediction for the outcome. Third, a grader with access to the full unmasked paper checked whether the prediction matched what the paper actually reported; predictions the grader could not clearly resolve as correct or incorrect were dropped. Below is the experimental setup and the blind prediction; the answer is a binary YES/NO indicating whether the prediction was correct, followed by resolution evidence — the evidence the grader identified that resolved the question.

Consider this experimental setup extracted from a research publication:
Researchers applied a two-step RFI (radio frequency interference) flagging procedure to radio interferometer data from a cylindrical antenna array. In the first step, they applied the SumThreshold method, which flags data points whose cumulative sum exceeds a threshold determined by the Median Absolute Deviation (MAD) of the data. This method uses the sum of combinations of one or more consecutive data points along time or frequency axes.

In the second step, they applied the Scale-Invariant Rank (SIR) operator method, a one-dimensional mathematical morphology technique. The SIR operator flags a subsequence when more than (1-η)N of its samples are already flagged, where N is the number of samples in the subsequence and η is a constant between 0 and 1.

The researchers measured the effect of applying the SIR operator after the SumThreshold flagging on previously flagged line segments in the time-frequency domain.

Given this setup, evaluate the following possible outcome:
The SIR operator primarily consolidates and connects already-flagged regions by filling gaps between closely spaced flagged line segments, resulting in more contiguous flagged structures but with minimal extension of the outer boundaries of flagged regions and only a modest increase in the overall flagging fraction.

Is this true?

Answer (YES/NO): NO